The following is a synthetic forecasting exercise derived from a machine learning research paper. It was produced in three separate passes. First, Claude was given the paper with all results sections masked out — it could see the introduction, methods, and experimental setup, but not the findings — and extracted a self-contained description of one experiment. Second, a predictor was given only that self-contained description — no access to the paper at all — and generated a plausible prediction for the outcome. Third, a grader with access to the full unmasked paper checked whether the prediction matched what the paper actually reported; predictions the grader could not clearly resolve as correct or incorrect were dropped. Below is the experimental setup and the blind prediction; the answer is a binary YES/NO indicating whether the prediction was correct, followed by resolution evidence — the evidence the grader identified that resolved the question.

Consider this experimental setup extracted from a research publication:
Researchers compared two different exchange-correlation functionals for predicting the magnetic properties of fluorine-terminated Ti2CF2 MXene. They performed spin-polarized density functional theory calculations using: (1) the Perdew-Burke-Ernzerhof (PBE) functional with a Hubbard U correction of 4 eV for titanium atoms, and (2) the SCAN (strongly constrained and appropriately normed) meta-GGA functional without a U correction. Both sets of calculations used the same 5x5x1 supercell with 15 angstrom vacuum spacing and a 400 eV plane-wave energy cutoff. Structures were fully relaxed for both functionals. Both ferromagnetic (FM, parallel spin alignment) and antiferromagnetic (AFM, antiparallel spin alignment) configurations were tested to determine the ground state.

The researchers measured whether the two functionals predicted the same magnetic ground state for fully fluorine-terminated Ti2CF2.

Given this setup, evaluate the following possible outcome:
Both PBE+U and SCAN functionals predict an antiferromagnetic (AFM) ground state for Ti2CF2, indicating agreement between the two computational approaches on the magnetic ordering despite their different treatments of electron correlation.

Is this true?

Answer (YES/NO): NO